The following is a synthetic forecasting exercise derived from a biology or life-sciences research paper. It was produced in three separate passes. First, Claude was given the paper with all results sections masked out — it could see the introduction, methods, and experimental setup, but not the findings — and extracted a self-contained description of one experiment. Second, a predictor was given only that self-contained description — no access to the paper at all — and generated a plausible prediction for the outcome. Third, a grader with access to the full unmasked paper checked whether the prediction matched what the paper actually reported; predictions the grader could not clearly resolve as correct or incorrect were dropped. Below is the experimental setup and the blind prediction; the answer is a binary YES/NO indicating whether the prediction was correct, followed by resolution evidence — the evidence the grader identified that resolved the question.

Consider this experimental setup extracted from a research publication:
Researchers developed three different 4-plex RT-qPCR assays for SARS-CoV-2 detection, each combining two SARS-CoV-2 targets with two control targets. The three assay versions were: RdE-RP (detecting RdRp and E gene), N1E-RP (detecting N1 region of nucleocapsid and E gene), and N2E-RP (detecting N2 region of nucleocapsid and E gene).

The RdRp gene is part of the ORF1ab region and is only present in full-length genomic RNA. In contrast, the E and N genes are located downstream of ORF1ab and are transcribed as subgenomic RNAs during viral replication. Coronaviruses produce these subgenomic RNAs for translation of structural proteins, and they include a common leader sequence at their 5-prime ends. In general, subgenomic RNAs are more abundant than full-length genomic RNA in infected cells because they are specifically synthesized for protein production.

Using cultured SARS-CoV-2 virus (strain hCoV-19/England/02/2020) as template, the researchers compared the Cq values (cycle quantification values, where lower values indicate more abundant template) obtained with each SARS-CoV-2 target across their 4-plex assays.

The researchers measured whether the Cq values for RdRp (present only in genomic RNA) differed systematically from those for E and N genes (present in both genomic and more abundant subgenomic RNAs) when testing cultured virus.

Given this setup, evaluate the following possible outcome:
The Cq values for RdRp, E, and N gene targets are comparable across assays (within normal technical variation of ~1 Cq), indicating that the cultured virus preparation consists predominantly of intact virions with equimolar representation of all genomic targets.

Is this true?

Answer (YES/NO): NO